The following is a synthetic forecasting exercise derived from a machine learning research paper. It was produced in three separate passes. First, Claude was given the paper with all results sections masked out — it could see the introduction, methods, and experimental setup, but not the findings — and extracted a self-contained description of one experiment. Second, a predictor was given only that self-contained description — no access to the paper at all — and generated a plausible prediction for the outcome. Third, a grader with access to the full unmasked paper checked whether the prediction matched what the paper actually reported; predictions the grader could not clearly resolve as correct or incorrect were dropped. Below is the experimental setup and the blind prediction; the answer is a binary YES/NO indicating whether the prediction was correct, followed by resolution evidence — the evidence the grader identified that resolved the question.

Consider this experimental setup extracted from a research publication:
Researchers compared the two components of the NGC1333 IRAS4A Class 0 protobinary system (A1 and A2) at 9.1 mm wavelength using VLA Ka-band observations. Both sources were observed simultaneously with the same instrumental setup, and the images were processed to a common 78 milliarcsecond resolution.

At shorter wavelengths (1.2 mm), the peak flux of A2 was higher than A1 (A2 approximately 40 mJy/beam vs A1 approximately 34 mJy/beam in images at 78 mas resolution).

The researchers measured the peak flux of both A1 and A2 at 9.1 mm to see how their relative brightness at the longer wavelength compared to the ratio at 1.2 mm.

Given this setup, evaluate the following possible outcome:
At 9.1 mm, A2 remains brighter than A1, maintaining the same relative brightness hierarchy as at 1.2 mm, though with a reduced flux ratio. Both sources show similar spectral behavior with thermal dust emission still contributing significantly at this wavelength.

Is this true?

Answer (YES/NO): NO